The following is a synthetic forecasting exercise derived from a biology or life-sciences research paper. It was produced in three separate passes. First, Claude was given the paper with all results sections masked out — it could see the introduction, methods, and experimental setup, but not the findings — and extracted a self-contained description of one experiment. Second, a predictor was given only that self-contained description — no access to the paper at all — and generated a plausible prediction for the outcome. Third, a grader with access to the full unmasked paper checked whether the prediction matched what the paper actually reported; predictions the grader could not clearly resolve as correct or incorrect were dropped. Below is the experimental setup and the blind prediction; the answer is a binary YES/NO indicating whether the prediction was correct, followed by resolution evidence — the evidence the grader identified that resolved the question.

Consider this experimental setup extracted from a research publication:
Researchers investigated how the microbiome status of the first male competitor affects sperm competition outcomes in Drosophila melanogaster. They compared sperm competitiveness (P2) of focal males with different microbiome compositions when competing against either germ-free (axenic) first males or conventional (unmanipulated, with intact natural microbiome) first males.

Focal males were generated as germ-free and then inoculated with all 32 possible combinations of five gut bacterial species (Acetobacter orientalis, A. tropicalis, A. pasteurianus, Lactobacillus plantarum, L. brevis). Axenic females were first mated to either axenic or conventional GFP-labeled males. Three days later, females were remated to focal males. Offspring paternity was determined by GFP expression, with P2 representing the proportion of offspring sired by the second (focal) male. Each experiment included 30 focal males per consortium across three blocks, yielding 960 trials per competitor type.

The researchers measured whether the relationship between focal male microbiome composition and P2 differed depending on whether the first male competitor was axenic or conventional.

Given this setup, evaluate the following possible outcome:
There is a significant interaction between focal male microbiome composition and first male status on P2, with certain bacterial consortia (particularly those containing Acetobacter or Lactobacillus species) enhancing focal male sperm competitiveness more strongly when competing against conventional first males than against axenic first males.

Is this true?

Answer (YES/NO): NO